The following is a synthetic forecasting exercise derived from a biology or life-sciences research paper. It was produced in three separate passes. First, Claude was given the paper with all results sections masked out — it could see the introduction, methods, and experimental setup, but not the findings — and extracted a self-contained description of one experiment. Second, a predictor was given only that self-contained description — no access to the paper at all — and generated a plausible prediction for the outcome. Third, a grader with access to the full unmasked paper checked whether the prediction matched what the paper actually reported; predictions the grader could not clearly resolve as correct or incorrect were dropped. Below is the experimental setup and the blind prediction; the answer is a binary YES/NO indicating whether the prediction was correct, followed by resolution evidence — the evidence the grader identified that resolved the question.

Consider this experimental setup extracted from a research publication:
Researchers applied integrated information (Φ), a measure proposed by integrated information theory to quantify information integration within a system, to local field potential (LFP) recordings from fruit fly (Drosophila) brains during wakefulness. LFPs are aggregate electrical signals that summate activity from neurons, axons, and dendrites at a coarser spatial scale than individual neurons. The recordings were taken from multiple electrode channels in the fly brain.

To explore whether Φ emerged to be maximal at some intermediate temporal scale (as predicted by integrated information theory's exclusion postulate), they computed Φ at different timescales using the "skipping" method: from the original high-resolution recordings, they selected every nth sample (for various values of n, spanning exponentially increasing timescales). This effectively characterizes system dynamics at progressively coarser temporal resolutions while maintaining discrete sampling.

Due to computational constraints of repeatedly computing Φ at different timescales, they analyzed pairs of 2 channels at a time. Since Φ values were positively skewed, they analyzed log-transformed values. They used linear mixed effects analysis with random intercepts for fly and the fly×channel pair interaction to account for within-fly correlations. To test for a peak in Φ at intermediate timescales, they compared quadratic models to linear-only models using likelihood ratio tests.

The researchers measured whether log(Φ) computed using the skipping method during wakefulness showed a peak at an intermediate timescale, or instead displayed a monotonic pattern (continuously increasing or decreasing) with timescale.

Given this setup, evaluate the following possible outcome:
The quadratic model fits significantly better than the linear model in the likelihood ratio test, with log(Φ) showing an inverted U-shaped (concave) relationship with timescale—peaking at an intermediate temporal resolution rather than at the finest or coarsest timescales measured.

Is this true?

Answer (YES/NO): NO